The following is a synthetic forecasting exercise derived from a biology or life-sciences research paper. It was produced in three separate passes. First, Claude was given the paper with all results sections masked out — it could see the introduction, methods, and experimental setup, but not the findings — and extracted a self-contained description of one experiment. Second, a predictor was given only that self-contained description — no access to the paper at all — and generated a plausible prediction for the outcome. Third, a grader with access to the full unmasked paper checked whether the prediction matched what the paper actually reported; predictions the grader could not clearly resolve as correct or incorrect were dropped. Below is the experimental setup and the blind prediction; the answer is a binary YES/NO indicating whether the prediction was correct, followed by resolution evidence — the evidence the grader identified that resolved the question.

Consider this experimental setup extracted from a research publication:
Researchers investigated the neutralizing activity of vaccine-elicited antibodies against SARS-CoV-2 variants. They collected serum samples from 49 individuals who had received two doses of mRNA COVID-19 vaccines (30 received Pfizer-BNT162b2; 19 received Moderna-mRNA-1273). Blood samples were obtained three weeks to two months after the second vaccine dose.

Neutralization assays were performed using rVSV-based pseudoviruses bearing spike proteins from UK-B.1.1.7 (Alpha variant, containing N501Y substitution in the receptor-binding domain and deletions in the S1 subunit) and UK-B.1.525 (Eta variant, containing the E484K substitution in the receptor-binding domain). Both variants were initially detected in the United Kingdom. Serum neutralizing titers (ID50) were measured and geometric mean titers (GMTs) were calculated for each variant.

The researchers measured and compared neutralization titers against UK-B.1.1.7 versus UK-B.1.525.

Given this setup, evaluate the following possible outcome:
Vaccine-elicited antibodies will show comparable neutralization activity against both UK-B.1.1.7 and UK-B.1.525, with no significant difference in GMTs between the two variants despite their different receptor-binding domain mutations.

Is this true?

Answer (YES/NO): NO